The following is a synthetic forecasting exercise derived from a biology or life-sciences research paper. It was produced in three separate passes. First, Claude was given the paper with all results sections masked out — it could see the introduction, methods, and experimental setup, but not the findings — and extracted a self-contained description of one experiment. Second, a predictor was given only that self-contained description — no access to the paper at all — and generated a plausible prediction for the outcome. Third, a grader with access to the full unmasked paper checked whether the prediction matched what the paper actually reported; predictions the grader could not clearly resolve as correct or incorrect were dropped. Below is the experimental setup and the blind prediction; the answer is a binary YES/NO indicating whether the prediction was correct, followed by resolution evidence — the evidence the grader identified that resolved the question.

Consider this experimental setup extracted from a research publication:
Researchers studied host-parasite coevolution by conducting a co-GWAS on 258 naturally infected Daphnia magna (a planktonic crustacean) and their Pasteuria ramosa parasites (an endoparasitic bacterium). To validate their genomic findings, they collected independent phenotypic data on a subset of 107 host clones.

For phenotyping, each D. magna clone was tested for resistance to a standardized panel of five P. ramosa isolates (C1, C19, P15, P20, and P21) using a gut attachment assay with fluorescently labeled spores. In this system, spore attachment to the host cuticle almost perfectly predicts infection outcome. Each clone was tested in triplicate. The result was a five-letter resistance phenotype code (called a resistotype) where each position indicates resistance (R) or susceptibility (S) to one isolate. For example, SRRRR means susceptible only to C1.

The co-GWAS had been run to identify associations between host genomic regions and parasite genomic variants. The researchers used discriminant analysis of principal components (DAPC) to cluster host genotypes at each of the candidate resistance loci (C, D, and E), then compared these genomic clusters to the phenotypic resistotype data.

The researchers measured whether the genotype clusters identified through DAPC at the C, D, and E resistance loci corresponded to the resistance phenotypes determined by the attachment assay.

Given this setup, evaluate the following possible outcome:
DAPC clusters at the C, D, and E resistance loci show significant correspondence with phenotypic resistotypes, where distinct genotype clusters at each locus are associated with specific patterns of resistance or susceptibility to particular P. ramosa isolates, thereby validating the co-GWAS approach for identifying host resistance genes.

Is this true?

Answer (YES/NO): NO